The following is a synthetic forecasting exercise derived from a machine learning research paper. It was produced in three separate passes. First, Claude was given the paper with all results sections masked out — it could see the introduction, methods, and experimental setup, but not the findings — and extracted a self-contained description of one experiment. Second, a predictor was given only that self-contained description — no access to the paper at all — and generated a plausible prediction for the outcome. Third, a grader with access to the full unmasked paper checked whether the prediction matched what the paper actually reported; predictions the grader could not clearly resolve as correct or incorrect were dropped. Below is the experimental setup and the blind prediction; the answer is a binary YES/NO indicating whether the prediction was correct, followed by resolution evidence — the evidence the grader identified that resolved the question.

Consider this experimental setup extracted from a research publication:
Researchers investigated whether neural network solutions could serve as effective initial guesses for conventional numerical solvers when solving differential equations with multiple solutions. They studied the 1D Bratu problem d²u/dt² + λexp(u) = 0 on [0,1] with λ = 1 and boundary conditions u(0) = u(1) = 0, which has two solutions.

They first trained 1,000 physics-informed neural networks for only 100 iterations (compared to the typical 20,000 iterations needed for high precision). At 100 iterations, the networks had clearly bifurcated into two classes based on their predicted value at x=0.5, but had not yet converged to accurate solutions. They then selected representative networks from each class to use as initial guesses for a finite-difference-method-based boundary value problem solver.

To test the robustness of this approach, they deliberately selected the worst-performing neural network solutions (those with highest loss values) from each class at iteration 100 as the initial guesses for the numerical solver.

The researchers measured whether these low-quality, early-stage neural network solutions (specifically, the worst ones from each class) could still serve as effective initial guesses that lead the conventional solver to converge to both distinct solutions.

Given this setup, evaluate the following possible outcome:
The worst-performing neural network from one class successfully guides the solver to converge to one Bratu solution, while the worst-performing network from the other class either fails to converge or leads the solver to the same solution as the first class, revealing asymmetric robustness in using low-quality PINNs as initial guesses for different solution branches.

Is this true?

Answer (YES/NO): NO